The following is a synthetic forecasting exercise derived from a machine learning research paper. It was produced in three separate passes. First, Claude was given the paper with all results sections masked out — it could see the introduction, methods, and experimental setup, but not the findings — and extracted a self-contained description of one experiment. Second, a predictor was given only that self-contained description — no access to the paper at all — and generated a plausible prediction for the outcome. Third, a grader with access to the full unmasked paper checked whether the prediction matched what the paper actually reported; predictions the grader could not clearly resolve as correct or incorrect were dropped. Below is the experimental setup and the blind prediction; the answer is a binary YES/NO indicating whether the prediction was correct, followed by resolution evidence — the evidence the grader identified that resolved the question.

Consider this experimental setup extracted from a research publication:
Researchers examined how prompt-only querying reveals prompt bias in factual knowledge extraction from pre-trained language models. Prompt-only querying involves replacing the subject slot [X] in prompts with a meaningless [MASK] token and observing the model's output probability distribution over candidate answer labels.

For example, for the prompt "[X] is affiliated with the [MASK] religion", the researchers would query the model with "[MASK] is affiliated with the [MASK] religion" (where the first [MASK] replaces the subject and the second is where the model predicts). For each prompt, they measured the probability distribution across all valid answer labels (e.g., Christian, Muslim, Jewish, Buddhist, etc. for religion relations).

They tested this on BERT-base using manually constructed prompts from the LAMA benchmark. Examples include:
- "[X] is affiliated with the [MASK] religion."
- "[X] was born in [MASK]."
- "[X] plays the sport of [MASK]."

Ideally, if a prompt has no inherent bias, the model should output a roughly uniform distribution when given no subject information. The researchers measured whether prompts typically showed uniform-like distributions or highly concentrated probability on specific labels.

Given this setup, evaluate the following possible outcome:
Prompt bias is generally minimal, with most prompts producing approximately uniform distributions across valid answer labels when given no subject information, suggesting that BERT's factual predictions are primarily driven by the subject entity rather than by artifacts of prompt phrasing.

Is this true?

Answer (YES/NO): NO